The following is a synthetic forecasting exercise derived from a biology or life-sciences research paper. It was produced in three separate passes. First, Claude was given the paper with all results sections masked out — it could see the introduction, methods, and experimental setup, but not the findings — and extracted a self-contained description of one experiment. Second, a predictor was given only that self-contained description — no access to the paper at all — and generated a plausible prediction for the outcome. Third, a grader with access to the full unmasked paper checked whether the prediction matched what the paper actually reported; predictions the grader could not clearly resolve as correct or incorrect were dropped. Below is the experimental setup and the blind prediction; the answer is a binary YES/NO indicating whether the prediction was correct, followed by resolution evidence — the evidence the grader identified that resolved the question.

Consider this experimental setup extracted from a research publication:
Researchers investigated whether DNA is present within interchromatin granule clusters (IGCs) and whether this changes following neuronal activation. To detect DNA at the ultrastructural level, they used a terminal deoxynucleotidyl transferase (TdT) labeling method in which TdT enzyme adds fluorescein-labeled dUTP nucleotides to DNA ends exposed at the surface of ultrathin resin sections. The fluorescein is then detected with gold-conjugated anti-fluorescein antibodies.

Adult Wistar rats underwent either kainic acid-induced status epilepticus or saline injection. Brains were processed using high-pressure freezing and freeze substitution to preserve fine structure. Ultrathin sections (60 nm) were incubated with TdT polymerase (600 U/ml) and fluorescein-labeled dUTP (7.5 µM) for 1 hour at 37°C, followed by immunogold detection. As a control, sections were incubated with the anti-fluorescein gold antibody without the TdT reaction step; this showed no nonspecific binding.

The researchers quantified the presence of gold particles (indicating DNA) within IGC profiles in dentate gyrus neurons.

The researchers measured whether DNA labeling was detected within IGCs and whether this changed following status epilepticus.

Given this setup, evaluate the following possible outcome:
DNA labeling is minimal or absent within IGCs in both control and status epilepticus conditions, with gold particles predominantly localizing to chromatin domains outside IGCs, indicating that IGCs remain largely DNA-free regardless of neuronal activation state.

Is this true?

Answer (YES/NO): YES